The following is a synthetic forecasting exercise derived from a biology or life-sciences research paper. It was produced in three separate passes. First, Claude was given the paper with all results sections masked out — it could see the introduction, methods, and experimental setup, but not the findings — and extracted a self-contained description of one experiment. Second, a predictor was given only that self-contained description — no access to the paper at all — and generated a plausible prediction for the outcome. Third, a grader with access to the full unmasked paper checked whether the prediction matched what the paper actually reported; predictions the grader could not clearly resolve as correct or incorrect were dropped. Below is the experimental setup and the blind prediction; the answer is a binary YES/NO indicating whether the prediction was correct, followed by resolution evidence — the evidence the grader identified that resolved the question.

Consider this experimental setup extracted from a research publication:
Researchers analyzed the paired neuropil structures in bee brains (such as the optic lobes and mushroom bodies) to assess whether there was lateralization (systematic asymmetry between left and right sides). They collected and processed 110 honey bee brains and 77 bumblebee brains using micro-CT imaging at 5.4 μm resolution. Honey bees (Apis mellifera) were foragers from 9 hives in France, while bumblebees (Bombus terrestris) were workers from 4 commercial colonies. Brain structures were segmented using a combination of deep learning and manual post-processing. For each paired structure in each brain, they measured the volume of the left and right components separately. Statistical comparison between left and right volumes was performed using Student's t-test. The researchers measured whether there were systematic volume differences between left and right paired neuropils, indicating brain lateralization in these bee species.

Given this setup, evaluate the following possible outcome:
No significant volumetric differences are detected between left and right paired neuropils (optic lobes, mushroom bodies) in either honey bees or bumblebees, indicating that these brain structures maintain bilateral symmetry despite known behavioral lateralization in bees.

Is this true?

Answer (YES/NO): NO